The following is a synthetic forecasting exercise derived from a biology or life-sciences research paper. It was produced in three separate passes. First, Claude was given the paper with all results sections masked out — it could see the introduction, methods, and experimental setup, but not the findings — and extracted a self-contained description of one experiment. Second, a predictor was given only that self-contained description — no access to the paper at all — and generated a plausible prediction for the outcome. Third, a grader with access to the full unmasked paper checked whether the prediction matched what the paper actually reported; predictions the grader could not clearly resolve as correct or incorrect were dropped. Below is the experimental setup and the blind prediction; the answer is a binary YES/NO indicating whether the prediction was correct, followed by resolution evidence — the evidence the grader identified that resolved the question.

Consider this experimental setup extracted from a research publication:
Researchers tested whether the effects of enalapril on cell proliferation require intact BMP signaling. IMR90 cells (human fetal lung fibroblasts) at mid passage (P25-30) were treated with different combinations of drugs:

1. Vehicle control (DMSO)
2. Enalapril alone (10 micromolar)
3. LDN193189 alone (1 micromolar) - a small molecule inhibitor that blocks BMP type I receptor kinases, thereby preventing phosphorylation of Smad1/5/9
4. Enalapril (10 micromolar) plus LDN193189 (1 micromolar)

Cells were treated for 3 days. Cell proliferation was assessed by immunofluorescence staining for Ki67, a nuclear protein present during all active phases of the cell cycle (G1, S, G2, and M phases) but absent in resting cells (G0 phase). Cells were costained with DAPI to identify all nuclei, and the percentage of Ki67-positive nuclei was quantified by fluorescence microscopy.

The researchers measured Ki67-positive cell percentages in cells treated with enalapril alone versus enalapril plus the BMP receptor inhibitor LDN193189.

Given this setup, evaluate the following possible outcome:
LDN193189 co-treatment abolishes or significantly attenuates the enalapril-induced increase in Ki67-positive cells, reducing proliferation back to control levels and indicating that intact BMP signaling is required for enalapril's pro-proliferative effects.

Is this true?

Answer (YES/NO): YES